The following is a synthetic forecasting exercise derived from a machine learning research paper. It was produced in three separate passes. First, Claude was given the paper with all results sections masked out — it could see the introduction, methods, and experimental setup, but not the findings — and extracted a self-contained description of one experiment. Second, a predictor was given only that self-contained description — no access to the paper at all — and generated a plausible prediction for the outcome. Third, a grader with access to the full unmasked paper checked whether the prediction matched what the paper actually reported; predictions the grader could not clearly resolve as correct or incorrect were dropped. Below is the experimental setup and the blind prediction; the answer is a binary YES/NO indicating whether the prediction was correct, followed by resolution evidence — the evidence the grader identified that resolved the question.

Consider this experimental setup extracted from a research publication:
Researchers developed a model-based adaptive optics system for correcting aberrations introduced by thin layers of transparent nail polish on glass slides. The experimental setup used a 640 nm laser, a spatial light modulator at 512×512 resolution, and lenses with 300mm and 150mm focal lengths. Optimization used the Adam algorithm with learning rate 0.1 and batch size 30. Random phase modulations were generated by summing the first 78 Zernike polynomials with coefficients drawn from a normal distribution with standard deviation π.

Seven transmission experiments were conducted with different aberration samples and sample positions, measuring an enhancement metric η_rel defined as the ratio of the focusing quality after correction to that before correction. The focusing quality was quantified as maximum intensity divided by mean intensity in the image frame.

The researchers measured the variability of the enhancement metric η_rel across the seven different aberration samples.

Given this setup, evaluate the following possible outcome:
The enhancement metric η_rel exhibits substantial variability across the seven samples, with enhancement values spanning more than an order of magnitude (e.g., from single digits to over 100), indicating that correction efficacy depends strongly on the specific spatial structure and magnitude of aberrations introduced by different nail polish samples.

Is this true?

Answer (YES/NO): NO